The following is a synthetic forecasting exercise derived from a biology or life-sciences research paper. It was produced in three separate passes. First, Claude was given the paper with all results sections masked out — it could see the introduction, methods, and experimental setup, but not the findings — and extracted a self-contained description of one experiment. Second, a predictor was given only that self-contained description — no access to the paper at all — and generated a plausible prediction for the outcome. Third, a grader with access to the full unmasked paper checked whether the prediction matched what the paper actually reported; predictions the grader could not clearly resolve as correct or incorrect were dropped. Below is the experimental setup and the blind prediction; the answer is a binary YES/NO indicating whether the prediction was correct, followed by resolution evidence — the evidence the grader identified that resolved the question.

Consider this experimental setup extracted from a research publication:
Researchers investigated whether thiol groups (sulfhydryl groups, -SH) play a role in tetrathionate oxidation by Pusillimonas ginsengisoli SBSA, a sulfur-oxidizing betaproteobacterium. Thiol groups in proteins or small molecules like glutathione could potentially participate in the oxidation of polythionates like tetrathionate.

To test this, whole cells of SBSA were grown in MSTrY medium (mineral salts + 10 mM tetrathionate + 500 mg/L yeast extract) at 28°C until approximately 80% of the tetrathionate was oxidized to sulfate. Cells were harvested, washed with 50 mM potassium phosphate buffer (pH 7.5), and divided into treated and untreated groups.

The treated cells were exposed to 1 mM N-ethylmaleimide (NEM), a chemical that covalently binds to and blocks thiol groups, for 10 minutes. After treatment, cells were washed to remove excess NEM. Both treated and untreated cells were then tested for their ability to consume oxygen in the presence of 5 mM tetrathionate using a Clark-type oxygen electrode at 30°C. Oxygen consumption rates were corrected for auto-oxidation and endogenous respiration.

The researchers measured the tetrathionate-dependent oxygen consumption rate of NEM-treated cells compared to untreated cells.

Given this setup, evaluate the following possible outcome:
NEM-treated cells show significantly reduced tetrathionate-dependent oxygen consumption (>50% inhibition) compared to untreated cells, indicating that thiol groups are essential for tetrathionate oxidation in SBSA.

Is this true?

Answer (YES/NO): YES